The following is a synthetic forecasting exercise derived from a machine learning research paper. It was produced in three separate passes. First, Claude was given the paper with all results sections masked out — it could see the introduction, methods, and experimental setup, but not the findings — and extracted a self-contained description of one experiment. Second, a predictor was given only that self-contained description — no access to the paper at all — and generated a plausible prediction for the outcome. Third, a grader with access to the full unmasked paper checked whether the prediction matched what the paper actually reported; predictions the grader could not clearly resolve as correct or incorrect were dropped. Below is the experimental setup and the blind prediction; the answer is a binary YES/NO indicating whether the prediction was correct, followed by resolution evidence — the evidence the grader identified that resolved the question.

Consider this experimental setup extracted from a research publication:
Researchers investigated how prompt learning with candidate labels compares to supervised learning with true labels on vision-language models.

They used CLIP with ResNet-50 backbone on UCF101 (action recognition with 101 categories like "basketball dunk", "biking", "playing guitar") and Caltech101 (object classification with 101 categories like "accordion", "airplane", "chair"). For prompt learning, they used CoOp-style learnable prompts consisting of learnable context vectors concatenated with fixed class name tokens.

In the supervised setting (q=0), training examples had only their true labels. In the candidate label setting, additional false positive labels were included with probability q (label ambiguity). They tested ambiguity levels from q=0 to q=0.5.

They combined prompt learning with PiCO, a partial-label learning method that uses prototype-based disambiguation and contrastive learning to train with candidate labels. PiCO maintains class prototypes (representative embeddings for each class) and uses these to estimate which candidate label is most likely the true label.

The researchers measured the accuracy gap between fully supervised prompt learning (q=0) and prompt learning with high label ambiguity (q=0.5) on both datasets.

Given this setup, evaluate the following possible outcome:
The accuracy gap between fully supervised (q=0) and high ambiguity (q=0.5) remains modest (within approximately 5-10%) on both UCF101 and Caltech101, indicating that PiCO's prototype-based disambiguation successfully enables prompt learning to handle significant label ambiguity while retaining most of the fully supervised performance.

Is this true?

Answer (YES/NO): NO